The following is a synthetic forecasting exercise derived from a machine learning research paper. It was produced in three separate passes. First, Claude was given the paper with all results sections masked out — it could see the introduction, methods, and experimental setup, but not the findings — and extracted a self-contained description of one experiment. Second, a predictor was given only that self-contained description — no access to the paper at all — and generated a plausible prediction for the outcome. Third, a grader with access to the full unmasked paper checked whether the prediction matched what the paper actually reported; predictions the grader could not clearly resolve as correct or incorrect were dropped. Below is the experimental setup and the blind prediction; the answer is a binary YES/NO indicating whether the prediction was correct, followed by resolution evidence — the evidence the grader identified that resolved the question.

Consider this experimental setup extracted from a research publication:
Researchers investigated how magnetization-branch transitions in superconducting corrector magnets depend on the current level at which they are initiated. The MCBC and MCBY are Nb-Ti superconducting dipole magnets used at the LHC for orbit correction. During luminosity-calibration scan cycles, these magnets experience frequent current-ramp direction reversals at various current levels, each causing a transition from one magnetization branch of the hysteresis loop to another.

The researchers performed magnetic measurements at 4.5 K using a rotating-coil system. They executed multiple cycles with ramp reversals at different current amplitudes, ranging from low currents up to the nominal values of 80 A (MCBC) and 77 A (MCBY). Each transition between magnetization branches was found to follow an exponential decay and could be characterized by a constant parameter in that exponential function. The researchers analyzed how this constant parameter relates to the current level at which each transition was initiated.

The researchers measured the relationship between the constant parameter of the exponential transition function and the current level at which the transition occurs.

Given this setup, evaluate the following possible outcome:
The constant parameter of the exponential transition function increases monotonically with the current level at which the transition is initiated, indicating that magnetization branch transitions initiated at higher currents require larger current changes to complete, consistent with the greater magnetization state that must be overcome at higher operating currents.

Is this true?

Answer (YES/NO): NO